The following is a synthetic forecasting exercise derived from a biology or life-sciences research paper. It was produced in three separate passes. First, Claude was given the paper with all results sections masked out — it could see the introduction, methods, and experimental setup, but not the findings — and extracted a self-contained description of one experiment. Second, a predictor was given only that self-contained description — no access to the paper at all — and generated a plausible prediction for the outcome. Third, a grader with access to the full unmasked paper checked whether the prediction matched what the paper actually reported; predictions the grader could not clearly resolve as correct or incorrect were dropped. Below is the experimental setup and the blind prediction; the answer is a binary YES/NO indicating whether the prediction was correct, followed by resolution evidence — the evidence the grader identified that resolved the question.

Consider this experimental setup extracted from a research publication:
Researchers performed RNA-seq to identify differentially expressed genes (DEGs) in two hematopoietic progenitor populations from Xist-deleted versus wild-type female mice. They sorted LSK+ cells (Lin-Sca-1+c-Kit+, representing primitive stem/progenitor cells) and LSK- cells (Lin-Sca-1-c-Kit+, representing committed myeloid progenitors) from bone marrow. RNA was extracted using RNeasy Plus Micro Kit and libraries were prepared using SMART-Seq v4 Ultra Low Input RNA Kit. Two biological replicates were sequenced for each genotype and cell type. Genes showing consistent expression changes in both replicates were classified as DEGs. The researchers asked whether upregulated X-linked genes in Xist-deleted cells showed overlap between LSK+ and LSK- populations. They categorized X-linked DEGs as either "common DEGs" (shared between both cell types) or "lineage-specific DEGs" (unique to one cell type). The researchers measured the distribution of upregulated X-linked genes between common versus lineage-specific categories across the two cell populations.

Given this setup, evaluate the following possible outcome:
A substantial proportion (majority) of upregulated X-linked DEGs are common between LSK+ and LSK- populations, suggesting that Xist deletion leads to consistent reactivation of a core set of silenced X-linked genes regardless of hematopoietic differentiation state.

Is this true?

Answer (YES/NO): NO